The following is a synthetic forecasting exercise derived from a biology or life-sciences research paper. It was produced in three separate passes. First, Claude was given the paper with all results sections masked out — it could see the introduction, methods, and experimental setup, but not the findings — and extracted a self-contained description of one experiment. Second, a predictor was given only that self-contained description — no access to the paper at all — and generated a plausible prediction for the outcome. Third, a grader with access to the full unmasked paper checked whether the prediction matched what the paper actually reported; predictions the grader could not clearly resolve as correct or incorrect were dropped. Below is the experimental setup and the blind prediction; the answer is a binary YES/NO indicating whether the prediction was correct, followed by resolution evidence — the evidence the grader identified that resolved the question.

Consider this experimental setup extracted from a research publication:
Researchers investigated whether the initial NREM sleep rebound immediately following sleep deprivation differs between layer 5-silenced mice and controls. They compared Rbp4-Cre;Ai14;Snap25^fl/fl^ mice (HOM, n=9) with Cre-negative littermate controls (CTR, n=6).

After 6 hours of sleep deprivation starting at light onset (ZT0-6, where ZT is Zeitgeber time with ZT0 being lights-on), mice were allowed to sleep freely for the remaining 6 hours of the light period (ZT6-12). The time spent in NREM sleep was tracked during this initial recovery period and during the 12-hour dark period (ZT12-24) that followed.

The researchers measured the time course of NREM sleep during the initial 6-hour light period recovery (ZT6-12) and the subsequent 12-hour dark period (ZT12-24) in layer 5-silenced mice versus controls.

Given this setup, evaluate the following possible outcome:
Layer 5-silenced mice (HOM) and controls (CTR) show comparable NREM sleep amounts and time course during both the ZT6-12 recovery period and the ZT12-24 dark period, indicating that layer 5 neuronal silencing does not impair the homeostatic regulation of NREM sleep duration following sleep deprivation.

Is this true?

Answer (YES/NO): NO